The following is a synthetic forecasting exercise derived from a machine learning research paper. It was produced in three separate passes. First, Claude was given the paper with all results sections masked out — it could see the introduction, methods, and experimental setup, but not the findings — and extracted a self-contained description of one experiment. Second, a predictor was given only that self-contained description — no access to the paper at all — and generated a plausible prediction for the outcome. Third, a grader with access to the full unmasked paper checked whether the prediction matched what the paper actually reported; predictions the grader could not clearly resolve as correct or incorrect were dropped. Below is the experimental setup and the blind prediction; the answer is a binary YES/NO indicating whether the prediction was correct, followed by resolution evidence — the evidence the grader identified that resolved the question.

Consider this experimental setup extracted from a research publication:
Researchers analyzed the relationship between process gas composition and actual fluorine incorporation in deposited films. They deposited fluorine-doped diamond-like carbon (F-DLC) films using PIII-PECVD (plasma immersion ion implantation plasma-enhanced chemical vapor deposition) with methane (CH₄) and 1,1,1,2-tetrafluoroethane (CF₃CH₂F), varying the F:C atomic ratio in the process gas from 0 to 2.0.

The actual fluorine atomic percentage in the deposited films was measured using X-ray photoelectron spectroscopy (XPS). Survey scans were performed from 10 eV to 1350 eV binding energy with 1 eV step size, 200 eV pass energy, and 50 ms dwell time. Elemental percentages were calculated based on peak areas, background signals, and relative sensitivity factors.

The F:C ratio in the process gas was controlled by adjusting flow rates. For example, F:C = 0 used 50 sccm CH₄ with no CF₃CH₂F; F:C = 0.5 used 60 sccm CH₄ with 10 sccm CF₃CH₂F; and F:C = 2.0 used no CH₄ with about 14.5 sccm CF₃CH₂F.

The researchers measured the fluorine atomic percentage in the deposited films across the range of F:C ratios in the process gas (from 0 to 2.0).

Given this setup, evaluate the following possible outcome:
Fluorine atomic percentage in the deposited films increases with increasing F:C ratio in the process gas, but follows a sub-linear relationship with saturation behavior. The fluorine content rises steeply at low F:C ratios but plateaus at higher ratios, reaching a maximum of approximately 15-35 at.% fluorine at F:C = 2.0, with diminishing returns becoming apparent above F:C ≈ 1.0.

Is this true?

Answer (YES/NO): NO